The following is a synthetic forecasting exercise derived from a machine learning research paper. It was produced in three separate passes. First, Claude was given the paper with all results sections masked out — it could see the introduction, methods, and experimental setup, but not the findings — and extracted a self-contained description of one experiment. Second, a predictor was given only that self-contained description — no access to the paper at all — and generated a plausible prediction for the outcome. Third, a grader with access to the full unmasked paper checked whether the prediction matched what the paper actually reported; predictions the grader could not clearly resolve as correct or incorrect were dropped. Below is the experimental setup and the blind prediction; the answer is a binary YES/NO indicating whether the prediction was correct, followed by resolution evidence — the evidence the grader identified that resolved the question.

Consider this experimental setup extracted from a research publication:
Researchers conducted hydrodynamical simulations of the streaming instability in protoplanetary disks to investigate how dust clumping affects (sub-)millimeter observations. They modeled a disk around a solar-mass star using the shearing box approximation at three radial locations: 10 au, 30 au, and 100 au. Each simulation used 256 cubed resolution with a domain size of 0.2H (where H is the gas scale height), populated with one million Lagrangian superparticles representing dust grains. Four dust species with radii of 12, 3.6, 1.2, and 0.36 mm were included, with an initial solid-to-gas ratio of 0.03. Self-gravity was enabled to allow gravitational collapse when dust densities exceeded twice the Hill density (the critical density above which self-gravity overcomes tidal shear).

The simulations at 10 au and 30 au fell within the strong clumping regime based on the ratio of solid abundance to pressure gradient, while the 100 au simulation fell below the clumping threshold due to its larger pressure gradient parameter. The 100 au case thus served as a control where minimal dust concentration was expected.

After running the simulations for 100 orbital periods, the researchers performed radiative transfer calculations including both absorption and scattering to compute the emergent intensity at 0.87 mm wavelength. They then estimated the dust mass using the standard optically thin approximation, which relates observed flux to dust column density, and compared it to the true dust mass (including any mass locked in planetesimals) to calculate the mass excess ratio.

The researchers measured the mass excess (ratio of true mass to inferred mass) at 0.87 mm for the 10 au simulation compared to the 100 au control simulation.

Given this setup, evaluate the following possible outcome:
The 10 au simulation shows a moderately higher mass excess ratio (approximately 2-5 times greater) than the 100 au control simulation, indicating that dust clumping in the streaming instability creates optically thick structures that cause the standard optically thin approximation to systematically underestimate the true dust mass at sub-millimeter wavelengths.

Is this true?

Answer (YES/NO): YES